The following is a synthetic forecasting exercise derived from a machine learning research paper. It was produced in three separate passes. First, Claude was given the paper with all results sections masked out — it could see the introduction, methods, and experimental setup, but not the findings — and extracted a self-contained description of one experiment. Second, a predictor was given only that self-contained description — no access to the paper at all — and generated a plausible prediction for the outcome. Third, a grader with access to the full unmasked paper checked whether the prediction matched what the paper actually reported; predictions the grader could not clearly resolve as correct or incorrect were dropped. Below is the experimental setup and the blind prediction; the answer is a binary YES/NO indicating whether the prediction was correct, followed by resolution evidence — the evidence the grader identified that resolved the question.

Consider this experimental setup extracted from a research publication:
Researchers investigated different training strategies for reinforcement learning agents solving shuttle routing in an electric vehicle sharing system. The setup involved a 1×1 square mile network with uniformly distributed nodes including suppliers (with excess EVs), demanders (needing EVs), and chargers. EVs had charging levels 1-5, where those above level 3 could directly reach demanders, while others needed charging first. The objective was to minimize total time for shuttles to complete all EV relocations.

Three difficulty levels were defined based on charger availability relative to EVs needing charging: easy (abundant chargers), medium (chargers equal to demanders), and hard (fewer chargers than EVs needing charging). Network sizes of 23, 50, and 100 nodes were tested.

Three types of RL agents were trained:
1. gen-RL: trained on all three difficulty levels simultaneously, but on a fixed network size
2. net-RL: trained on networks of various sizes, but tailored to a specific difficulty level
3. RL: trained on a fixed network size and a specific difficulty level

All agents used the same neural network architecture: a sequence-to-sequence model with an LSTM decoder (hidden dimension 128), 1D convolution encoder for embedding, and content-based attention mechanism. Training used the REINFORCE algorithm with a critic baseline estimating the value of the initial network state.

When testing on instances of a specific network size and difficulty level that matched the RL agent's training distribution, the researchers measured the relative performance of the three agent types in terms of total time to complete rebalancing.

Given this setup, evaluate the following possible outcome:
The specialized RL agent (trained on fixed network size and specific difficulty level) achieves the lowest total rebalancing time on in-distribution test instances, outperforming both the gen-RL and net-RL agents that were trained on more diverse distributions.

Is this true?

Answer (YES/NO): YES